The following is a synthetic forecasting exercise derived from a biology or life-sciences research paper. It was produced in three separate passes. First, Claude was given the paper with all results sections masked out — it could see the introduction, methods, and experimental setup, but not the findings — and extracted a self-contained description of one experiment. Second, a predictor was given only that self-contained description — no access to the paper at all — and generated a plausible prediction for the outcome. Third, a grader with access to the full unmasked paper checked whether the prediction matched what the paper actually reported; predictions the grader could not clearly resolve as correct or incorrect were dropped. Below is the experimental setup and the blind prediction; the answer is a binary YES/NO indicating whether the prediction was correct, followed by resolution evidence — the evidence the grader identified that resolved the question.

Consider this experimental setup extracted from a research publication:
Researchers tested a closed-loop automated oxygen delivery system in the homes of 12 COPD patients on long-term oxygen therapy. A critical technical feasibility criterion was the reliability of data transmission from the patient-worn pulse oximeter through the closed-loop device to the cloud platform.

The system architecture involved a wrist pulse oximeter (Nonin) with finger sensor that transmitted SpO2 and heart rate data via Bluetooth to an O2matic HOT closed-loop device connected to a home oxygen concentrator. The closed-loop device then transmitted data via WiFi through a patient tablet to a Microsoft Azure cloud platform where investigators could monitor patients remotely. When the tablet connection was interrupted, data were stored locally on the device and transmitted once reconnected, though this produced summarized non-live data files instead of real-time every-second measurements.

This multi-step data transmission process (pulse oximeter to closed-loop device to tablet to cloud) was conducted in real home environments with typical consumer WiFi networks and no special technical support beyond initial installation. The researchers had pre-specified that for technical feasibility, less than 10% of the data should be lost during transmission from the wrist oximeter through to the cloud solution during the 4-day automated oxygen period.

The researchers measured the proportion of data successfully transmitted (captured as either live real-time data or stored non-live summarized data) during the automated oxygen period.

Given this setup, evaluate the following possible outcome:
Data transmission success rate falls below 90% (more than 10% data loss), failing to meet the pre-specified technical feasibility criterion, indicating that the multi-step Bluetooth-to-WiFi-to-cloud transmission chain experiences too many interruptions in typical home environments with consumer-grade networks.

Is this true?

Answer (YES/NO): NO